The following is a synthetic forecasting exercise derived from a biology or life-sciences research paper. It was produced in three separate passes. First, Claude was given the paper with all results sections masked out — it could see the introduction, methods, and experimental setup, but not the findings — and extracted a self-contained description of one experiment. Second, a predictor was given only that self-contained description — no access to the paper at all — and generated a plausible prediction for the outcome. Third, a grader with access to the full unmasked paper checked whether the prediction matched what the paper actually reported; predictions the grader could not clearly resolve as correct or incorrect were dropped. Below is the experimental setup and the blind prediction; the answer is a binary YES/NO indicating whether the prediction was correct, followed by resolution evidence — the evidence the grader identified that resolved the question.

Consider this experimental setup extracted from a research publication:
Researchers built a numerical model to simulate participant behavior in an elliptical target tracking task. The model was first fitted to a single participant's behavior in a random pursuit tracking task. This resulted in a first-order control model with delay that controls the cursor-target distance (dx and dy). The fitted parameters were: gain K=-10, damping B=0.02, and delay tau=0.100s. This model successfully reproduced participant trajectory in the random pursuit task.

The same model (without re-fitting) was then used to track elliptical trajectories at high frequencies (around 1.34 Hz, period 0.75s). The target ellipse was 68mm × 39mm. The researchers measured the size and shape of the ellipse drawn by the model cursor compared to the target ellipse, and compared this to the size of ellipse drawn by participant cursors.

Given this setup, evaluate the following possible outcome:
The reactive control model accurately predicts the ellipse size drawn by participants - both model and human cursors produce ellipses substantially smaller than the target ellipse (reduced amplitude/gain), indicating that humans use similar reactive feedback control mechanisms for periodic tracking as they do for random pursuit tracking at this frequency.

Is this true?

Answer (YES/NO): NO